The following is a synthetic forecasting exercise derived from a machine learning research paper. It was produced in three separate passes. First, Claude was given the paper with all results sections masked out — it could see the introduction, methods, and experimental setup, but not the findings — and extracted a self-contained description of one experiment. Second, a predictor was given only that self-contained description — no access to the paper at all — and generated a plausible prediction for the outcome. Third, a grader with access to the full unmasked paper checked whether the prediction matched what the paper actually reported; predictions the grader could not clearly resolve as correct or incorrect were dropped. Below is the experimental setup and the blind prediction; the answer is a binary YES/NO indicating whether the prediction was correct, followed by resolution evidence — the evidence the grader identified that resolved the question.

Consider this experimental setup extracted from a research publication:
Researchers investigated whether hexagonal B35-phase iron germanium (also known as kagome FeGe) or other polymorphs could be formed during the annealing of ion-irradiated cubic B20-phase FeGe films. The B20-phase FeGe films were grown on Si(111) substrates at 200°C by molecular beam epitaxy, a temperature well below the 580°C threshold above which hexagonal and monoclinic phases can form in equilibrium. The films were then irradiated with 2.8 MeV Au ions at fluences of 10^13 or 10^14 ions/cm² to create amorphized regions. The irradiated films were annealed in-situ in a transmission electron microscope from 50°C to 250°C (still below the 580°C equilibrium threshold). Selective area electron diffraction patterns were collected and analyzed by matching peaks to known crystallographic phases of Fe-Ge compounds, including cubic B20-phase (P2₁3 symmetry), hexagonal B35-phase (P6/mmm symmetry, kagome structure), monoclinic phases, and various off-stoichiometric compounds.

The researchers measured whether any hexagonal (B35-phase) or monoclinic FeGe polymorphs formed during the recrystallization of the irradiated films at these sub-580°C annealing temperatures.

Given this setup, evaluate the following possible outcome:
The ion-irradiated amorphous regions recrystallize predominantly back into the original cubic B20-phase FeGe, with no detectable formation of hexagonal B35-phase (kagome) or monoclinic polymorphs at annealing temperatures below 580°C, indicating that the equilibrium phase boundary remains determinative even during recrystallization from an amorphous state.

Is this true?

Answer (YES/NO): YES